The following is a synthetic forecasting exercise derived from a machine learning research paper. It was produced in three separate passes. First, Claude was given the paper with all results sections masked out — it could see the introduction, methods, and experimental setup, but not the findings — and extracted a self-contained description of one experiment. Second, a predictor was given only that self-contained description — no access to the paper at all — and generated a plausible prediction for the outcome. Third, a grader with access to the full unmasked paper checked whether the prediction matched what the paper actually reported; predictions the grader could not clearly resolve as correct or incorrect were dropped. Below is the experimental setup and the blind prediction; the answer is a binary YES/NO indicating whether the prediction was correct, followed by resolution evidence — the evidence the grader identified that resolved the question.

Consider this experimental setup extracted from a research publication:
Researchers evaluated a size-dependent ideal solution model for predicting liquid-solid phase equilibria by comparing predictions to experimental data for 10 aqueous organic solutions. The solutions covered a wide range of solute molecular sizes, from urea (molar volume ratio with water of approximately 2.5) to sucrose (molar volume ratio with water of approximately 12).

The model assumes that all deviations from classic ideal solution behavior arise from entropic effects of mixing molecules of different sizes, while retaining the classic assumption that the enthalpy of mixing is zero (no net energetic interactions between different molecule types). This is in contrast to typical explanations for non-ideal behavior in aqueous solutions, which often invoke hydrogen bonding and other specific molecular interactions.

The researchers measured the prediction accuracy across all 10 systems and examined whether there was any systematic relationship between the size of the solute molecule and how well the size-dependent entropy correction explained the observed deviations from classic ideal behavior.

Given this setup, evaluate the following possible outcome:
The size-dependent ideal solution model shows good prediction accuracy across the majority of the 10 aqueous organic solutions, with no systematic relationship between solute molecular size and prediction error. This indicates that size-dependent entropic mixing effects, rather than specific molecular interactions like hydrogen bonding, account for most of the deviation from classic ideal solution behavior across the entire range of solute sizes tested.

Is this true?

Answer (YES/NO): YES